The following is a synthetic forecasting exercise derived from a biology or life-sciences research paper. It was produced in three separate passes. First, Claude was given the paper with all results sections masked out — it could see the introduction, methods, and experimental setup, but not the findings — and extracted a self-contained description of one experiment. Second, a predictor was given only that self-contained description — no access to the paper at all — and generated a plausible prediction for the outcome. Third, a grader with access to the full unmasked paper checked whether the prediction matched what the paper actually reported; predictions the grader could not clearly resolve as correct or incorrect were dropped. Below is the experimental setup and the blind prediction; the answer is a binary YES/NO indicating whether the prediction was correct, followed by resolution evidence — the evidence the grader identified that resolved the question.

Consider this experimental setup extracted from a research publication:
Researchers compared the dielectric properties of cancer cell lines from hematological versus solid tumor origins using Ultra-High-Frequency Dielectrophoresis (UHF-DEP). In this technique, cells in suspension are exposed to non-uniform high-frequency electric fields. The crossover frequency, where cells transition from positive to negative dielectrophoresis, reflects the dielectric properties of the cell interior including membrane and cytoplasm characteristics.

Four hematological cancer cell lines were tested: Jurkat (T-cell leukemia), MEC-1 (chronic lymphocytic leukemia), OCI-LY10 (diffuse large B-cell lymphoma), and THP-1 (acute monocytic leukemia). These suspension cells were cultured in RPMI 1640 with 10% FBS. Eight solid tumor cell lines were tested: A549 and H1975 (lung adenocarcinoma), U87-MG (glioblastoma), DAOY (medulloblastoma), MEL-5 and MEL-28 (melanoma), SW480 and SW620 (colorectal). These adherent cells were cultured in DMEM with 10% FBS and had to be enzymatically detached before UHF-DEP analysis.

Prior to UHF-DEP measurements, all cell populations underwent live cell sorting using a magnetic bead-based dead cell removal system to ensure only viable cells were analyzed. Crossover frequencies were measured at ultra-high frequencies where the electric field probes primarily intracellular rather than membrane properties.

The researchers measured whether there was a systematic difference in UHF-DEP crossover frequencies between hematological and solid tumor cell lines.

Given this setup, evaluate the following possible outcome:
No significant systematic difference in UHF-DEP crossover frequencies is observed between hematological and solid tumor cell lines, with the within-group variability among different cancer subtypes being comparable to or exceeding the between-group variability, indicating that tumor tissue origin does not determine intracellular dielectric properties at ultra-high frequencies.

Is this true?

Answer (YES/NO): NO